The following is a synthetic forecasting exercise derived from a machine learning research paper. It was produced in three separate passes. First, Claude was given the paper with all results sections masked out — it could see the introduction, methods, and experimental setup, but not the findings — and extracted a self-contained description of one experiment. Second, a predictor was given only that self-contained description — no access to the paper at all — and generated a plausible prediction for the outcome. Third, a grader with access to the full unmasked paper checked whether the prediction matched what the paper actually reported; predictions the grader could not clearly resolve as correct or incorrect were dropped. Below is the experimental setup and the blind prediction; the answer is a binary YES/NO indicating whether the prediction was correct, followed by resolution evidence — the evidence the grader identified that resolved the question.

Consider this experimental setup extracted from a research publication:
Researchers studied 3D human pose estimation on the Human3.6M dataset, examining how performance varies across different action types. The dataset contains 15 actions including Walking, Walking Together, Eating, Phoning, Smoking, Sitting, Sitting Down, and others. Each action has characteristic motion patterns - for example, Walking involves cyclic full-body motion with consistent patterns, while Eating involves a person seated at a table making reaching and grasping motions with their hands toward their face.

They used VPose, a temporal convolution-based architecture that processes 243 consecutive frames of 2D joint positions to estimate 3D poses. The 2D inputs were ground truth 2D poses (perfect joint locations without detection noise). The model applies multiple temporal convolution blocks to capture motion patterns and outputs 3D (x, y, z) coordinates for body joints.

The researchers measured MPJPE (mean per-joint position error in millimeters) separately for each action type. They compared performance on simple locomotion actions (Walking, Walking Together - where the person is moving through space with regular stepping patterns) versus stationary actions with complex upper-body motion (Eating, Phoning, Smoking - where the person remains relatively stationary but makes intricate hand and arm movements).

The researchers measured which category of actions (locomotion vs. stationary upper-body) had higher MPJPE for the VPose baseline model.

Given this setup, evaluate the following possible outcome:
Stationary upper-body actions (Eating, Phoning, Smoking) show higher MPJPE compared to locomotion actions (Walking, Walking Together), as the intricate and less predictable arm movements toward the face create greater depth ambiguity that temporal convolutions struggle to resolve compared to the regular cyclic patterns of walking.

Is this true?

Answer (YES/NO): YES